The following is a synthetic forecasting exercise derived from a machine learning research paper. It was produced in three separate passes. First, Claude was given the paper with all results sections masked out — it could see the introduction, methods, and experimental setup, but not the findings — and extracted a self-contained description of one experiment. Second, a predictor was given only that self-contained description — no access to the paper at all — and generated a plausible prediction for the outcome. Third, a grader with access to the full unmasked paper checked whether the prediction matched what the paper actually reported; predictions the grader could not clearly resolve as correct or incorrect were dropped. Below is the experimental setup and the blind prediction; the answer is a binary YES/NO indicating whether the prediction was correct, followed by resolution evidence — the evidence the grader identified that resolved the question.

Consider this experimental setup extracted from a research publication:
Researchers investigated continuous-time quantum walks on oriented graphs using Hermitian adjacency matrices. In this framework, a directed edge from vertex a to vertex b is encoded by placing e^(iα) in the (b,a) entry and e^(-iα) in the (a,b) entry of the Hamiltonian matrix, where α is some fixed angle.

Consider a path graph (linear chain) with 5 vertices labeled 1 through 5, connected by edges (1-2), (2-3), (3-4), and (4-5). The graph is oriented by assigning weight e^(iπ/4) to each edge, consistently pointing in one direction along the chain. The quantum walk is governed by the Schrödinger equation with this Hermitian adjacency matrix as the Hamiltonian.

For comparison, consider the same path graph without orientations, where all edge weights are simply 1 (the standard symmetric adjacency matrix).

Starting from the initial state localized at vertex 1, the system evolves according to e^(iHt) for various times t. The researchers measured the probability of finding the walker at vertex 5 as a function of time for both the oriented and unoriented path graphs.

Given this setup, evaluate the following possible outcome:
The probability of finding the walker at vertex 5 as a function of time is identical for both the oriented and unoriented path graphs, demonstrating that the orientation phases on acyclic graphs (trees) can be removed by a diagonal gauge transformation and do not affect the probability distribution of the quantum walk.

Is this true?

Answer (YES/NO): YES